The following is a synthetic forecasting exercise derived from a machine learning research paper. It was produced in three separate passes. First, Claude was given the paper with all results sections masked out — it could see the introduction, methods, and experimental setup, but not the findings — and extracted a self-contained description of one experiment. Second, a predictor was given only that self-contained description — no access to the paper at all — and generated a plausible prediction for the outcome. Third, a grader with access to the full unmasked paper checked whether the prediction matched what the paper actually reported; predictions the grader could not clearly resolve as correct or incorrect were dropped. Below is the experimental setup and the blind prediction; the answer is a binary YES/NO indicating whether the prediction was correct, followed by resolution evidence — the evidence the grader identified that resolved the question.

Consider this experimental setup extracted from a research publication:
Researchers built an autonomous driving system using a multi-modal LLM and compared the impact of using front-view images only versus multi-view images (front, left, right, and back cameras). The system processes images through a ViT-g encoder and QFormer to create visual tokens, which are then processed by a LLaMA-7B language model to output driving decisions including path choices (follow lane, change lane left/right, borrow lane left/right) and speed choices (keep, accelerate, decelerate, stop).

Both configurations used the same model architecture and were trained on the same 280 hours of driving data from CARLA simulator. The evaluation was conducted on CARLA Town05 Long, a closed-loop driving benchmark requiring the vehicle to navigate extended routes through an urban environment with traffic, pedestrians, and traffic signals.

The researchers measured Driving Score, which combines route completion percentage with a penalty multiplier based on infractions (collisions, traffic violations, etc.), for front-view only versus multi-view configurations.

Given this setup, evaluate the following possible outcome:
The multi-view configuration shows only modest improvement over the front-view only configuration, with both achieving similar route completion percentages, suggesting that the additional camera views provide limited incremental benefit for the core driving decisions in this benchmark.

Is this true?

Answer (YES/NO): NO